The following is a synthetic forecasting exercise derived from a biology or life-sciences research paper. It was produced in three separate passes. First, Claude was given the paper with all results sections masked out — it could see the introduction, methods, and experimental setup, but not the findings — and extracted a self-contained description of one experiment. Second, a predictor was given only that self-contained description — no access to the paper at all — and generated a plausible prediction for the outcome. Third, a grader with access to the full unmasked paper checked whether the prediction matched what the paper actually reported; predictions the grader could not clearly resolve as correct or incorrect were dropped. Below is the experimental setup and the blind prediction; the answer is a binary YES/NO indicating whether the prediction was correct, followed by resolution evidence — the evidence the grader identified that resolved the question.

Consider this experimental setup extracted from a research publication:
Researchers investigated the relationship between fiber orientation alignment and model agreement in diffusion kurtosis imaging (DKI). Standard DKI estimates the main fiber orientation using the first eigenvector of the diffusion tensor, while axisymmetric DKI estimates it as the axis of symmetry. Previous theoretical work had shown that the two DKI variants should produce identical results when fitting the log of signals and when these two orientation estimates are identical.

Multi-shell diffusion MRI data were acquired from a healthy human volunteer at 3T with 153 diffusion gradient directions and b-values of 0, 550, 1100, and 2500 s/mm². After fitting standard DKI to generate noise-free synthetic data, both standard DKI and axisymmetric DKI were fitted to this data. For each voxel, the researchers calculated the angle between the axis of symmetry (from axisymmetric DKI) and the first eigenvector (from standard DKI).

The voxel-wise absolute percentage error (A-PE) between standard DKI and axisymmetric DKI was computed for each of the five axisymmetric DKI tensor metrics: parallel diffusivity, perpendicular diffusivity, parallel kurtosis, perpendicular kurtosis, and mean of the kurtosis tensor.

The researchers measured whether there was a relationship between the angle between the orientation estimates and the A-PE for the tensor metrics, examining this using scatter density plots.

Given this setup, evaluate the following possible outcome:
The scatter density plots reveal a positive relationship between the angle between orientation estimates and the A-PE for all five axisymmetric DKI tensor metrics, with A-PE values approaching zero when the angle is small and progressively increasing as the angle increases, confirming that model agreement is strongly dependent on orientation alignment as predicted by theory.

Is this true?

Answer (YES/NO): NO